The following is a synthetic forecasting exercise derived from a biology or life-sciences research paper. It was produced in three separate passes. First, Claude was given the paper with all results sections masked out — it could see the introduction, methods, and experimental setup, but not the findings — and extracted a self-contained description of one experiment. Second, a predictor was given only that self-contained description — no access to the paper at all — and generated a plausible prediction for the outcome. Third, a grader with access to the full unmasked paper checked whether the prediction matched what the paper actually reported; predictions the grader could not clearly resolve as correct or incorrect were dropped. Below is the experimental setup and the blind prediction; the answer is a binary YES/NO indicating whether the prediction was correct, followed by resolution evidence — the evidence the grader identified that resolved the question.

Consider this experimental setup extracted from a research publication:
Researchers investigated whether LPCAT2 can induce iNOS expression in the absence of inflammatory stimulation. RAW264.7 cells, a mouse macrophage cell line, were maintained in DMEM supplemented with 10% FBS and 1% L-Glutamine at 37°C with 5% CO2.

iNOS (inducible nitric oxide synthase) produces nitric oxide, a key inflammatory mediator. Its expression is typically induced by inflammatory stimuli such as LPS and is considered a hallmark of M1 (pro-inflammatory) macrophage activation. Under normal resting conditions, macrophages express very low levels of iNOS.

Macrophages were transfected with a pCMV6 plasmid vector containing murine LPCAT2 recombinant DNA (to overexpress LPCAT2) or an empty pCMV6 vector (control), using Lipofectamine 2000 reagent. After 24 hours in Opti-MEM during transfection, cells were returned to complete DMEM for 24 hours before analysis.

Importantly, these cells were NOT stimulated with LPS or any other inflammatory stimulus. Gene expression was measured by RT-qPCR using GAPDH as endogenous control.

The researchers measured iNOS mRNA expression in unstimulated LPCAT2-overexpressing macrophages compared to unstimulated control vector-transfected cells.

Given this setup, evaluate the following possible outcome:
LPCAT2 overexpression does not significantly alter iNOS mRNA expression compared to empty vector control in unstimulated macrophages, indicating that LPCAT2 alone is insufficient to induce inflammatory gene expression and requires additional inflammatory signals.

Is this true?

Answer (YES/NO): NO